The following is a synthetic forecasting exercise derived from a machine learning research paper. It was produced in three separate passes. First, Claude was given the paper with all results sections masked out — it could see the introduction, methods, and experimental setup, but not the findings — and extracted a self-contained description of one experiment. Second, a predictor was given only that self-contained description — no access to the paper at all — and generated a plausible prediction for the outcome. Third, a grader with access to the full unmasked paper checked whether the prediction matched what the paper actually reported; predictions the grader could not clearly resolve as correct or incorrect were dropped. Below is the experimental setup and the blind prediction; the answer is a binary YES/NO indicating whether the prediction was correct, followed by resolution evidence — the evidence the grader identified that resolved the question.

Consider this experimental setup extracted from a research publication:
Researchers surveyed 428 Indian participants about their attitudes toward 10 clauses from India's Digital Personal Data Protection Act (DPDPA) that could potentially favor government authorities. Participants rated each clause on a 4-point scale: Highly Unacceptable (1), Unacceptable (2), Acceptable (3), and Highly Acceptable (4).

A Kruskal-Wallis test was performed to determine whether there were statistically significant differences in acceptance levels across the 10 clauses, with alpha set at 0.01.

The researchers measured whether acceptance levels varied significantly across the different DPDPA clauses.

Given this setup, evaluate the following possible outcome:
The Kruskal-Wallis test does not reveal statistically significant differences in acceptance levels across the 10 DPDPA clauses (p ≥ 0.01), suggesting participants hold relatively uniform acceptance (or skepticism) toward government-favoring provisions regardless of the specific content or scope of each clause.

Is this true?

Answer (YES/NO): NO